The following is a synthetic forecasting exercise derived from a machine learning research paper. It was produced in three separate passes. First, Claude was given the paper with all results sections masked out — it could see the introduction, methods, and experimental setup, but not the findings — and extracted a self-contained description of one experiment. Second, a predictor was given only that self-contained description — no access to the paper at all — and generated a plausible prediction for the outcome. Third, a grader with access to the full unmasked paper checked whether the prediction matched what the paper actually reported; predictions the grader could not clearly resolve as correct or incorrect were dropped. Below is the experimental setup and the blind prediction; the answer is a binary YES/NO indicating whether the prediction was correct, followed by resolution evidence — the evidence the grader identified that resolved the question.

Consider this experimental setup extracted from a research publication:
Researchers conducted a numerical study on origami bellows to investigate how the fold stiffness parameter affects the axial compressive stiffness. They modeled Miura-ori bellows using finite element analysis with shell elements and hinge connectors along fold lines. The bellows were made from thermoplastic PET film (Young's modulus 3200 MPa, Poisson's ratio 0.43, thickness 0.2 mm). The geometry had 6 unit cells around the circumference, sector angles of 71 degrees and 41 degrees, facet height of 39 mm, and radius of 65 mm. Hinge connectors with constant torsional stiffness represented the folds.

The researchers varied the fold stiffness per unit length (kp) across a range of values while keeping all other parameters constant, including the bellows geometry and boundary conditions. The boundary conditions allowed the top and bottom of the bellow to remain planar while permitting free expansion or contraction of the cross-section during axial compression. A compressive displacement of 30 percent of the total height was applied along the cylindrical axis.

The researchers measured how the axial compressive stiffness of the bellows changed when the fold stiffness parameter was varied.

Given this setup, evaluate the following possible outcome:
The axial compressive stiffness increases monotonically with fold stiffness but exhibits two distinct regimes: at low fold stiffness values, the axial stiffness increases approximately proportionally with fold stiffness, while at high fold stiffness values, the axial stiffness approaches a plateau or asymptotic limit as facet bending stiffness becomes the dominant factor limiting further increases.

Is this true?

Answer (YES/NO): NO